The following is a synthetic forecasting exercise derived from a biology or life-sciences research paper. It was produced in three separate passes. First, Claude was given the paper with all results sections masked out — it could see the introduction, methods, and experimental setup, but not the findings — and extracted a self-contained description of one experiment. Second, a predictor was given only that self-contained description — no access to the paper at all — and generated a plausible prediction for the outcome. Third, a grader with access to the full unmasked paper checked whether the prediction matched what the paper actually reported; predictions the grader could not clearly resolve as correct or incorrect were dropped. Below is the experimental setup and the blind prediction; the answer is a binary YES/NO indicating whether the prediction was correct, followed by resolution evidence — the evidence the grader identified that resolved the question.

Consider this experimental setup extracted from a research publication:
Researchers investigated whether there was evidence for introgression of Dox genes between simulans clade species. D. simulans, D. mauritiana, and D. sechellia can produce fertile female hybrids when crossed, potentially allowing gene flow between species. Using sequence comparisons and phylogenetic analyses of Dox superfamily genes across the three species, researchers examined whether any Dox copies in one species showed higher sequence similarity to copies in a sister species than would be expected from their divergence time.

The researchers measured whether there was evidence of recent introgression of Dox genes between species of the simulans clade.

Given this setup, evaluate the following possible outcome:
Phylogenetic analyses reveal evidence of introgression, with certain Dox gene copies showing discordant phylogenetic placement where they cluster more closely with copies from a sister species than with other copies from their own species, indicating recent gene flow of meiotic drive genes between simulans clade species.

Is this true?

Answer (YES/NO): YES